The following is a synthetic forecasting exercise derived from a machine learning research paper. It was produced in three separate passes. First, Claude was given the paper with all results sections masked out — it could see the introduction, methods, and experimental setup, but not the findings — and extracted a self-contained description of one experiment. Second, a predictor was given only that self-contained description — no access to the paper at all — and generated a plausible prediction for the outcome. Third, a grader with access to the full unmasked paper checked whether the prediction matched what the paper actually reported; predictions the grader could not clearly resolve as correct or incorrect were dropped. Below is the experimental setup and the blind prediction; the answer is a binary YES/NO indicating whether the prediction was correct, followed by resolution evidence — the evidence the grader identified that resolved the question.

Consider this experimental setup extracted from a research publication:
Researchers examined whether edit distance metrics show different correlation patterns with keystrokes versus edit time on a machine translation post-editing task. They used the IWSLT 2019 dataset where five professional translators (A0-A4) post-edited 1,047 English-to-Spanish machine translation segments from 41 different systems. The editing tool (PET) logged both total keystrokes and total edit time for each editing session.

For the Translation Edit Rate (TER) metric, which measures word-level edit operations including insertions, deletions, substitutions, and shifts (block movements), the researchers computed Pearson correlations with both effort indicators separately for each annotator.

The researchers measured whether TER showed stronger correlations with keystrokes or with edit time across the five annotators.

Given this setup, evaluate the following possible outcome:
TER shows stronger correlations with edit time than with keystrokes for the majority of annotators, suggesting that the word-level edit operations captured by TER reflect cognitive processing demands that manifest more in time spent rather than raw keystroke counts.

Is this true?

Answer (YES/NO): NO